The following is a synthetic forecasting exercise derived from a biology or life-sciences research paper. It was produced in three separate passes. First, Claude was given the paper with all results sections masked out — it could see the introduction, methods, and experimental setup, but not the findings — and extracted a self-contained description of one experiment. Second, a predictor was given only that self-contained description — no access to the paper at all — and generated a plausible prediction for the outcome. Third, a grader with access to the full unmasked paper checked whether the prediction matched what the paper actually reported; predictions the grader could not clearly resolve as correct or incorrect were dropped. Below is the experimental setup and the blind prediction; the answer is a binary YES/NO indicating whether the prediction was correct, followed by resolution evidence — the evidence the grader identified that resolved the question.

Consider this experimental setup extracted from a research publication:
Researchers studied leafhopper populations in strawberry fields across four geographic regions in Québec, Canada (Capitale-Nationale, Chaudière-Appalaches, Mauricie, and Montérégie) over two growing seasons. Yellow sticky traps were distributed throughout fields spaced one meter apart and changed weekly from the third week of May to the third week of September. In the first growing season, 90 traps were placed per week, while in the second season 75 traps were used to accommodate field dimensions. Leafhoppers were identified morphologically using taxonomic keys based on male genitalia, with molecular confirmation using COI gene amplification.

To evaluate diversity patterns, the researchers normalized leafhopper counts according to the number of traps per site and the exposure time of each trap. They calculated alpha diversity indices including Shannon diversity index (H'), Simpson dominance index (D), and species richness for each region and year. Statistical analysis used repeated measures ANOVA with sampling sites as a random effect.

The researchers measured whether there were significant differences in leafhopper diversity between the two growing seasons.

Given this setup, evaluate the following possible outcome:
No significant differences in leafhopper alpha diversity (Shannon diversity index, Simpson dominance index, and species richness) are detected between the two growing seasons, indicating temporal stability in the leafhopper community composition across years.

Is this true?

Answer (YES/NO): NO